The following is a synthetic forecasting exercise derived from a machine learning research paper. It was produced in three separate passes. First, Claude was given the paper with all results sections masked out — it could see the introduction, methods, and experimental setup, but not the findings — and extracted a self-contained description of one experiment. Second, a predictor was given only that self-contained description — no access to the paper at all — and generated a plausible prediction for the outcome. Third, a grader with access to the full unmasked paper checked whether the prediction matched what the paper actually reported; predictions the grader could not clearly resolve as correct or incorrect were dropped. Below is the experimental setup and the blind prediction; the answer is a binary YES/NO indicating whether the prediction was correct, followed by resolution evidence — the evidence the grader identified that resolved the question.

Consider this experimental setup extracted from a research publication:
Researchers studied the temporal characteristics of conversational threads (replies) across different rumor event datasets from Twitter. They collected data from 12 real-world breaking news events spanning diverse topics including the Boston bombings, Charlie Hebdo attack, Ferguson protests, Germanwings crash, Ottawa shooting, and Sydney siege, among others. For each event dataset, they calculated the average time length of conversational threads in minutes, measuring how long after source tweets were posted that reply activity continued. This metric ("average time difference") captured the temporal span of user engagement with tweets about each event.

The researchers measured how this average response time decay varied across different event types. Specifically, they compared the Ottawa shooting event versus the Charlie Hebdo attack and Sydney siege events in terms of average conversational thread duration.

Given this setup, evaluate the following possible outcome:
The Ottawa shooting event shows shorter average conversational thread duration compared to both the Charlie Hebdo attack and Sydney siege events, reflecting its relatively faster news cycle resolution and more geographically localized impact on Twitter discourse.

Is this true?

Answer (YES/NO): NO